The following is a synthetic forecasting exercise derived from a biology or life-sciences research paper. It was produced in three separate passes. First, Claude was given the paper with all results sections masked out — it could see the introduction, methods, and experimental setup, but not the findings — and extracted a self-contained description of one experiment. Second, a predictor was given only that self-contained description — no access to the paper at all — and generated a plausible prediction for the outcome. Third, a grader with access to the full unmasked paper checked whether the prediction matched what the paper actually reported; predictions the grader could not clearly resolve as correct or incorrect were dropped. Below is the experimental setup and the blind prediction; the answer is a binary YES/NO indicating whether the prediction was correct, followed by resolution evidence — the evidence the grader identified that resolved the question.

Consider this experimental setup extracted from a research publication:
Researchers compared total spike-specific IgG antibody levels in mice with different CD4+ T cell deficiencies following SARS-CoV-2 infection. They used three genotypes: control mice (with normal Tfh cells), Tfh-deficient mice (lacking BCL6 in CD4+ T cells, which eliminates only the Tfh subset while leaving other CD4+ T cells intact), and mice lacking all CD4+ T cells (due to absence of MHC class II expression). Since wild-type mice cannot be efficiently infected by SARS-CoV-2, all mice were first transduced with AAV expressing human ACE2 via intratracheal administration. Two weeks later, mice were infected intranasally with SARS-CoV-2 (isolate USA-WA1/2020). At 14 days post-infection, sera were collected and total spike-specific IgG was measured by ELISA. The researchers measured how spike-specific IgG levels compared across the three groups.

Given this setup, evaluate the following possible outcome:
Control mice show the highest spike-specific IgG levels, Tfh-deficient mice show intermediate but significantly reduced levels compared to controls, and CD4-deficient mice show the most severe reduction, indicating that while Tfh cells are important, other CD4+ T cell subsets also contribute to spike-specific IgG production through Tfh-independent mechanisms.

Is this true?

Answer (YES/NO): YES